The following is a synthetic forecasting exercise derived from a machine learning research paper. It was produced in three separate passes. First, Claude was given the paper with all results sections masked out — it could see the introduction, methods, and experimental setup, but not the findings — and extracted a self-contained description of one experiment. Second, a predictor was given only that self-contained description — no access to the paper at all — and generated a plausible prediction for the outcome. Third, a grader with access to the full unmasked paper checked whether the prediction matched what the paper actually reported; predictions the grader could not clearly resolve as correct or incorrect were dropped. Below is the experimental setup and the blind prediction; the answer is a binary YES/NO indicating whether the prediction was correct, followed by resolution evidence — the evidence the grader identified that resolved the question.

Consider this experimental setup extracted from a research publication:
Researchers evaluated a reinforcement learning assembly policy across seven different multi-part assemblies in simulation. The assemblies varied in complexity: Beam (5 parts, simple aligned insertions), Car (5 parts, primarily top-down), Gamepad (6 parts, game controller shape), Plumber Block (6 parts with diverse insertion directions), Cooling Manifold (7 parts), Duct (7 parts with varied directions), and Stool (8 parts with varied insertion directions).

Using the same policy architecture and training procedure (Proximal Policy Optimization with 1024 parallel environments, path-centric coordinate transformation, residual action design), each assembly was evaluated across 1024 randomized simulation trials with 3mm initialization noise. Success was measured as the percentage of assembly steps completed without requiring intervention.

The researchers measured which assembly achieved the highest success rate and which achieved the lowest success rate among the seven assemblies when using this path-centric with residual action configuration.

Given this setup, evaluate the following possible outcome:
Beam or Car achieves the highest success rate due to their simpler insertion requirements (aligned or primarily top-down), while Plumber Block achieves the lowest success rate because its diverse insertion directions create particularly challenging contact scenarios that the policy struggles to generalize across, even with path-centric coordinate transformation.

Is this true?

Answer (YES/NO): NO